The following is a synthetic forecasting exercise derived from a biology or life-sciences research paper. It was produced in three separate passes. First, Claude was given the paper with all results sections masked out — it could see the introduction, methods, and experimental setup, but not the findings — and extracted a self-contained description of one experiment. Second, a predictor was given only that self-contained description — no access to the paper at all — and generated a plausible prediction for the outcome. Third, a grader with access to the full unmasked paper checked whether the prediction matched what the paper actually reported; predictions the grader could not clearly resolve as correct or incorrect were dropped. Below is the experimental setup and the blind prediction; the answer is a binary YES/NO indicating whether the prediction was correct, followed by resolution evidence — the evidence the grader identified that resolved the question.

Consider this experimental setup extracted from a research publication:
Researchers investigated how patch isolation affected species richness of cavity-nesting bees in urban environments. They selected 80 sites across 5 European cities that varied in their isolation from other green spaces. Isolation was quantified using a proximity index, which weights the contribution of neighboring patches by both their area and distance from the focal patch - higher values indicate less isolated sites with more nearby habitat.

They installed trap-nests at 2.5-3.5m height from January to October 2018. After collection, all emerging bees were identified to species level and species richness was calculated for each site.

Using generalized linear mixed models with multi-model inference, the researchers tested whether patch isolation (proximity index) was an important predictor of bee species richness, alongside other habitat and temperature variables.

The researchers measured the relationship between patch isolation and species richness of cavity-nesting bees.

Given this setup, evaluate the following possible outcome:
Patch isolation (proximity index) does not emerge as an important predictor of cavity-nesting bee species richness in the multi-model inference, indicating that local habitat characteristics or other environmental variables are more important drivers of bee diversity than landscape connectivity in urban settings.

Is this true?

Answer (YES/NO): YES